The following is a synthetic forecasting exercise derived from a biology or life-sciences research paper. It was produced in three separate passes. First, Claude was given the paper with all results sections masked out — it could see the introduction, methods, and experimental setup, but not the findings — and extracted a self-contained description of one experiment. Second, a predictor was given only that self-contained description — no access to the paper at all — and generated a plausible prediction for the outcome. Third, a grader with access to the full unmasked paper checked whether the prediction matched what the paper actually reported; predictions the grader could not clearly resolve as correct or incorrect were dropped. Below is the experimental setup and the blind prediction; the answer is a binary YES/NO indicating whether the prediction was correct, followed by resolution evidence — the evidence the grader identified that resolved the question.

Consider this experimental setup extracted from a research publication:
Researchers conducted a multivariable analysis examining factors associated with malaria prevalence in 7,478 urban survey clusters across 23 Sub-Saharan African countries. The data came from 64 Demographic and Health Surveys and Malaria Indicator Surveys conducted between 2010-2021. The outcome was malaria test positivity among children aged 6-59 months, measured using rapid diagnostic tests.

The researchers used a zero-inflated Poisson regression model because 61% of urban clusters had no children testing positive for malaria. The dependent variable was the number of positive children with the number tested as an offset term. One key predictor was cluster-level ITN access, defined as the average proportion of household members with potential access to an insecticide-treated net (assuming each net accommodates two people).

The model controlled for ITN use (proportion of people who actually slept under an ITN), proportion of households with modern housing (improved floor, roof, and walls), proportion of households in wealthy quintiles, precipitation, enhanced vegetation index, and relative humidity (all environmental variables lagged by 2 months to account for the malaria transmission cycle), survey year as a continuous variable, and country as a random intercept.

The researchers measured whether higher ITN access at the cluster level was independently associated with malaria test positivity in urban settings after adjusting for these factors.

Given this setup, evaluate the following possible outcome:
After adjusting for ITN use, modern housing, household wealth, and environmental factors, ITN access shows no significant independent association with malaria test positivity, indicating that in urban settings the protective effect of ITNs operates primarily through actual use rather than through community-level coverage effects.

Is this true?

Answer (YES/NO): NO